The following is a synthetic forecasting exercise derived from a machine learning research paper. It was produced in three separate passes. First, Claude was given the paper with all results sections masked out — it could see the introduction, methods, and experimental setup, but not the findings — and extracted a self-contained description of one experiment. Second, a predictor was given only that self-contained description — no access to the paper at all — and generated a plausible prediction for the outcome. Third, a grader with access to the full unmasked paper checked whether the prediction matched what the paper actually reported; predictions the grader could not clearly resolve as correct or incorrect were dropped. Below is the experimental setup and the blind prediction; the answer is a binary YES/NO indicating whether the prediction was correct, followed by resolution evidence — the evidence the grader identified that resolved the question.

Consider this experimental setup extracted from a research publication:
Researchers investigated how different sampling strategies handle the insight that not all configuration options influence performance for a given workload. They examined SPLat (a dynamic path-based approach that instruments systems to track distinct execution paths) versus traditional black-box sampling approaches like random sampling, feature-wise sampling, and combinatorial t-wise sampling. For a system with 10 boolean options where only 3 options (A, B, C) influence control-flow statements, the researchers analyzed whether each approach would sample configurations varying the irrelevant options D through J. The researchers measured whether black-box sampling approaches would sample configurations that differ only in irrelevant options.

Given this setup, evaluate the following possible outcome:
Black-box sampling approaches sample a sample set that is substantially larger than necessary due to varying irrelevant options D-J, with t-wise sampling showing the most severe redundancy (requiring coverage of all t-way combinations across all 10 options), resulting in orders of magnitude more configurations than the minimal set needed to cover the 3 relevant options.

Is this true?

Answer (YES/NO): NO